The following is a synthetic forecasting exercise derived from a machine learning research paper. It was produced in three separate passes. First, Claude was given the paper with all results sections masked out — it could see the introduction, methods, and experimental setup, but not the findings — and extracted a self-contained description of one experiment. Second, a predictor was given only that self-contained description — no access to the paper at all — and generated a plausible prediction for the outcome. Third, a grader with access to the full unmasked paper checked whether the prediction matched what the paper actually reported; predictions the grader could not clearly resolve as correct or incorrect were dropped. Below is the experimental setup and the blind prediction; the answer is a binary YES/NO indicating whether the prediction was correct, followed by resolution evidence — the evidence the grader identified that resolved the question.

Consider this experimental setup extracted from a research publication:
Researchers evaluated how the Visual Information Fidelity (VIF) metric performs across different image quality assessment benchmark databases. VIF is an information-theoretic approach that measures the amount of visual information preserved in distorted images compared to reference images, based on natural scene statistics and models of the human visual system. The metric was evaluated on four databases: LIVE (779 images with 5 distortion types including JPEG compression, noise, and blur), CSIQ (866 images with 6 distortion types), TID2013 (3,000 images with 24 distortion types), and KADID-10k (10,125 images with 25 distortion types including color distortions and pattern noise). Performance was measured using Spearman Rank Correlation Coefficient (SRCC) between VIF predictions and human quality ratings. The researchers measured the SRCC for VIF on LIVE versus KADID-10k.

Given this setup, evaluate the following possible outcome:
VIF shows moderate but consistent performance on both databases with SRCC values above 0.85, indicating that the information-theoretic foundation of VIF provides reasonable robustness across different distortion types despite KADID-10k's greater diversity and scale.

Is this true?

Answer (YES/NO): NO